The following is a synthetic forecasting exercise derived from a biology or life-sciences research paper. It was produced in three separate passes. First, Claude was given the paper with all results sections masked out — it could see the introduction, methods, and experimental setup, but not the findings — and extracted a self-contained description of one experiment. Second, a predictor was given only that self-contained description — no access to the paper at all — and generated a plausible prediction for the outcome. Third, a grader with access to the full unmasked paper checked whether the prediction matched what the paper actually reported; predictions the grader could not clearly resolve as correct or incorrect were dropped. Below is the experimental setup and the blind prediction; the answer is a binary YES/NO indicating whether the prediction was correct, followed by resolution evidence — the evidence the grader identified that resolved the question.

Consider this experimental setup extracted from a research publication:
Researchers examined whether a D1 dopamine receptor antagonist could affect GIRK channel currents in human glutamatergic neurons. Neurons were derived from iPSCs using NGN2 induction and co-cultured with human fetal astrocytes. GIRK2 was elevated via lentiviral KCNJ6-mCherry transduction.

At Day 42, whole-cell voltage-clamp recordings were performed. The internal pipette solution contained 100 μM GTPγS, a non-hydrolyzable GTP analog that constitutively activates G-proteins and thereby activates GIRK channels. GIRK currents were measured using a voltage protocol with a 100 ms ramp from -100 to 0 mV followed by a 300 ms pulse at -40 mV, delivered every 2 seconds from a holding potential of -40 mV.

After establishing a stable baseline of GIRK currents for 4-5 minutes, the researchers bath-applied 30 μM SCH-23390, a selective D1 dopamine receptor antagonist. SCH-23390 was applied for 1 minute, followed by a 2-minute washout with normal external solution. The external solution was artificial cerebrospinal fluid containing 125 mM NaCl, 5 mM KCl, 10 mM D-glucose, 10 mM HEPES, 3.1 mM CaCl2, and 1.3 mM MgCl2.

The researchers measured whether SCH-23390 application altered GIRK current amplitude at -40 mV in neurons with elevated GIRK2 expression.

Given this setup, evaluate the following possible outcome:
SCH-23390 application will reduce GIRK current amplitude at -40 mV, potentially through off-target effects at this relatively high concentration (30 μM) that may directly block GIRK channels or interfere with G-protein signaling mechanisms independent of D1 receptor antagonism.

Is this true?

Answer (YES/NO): YES